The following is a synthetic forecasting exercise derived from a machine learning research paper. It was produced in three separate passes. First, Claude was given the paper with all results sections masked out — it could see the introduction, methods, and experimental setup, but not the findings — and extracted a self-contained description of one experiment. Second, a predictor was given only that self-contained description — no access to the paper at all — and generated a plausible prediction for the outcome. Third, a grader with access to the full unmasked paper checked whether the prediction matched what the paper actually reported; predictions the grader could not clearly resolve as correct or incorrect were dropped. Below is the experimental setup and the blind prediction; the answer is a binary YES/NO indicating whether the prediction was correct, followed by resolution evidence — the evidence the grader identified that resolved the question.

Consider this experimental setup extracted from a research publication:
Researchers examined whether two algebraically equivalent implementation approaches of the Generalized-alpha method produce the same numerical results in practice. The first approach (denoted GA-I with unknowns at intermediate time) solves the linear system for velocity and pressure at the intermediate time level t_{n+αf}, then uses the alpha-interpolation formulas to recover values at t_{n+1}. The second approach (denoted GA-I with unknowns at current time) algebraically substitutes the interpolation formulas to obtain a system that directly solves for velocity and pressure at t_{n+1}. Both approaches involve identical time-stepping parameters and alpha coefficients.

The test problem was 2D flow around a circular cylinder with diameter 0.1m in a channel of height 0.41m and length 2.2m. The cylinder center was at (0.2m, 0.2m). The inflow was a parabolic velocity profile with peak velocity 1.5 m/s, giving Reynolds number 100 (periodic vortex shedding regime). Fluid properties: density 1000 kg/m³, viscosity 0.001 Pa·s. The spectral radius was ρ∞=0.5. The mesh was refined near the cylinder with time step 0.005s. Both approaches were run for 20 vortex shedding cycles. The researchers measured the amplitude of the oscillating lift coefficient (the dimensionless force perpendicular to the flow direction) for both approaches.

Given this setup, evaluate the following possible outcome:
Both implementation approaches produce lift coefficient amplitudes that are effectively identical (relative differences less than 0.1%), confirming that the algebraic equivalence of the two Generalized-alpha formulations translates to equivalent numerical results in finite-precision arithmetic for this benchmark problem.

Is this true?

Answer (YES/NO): YES